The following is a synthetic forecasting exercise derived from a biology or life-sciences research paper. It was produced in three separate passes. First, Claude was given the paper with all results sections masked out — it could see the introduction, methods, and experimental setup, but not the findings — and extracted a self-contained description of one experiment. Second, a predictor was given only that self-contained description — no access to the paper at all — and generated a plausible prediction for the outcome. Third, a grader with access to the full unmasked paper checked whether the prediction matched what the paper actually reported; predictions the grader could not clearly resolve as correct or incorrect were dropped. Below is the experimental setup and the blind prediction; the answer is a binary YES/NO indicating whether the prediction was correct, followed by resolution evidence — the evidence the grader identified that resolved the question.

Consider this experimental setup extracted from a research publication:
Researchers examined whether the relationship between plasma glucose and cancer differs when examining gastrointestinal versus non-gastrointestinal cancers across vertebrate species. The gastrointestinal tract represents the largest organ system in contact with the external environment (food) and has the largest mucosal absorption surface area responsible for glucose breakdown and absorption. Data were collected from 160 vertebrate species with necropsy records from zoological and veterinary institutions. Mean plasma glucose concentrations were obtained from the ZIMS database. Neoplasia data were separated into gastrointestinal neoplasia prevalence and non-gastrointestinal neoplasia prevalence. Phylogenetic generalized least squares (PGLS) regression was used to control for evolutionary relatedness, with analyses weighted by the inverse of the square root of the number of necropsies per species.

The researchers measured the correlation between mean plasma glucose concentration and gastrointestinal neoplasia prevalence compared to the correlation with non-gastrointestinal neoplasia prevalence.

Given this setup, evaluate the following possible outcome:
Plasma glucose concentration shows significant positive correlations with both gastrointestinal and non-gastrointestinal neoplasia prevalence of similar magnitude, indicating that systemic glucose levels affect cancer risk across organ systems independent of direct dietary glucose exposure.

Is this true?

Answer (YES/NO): NO